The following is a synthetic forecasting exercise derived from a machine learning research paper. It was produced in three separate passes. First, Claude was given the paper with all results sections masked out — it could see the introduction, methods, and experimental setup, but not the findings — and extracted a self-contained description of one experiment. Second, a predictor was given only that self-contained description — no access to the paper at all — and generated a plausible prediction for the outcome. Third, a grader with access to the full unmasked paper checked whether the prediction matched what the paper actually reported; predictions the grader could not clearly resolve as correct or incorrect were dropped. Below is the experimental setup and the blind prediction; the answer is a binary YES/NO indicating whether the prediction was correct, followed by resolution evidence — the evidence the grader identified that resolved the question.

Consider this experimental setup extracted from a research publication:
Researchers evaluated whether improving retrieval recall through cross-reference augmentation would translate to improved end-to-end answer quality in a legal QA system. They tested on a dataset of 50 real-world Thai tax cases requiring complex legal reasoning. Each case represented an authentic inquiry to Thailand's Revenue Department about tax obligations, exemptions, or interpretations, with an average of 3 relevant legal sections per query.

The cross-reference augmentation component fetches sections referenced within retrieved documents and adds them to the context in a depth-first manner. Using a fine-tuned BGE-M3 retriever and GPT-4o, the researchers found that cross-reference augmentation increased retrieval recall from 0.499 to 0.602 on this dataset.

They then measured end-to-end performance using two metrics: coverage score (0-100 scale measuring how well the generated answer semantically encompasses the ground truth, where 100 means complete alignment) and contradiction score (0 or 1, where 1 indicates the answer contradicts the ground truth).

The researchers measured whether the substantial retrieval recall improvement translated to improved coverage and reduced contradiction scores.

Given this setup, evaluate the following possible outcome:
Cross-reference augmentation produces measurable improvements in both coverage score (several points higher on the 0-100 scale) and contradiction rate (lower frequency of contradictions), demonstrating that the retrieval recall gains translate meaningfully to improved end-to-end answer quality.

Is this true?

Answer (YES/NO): NO